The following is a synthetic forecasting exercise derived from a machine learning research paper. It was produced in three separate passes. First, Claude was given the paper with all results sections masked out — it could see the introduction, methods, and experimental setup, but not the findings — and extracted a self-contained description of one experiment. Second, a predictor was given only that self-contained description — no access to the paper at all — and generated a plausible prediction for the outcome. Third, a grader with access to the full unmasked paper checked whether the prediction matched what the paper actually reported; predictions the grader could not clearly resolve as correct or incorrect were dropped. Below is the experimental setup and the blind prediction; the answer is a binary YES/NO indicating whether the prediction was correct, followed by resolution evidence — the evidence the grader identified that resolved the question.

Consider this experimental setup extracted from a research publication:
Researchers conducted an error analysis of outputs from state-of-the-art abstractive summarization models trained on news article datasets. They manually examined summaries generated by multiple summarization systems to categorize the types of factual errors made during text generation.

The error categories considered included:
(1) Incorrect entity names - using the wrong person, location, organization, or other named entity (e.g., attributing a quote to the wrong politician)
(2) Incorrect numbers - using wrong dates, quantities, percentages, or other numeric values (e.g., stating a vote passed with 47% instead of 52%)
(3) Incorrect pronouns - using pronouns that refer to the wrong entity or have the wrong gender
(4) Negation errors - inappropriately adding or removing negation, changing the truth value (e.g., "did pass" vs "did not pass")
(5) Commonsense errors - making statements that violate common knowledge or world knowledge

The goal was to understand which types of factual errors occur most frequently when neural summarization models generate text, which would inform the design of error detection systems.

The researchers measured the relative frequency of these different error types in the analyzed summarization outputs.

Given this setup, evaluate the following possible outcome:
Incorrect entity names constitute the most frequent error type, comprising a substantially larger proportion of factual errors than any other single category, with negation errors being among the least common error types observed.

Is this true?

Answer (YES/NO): NO